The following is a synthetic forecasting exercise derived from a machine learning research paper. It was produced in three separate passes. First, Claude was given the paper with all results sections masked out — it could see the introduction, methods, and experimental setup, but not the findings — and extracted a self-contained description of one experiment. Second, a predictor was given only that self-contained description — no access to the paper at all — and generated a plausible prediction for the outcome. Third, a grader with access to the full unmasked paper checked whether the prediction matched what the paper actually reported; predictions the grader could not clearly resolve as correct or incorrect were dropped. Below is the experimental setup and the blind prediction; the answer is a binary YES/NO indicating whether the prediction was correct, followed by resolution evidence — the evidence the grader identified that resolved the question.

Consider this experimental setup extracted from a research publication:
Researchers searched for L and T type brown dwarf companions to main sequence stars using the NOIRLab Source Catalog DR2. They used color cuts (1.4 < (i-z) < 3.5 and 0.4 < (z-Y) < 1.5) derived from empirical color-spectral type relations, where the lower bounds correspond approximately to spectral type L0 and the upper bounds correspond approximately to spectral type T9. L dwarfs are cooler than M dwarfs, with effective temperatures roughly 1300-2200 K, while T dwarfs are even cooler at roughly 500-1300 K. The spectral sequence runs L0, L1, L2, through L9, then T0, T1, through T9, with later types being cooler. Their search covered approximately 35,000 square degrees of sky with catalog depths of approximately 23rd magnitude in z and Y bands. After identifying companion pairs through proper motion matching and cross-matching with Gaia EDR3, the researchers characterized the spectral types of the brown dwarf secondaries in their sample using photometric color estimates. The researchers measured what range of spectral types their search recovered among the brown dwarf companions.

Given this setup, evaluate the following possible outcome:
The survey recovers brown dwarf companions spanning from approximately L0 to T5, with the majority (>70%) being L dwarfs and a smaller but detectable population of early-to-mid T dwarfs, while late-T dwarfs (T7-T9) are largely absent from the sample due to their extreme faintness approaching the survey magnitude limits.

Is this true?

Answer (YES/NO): YES